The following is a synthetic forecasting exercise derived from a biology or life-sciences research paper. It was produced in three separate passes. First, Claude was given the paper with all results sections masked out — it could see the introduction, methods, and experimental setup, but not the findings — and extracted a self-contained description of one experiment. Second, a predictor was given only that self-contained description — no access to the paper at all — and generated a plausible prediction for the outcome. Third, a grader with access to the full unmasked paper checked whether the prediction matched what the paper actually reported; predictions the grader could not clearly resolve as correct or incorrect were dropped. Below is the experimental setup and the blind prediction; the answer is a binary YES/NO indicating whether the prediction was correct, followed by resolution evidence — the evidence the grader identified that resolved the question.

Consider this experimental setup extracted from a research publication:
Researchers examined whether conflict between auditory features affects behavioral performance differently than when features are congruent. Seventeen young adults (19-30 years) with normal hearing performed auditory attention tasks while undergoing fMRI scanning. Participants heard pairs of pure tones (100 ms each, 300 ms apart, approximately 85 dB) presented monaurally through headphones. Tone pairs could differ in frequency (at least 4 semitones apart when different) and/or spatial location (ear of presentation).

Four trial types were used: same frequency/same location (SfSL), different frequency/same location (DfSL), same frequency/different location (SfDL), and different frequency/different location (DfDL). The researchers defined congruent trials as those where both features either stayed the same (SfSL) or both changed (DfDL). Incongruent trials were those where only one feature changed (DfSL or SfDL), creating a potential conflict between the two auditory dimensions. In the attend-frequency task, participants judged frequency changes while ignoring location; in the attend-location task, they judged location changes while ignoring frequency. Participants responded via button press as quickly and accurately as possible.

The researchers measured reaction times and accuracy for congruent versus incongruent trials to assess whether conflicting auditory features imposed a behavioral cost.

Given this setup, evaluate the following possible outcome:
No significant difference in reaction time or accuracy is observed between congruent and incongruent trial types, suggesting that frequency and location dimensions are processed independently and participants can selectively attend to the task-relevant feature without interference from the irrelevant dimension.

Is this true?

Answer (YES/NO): NO